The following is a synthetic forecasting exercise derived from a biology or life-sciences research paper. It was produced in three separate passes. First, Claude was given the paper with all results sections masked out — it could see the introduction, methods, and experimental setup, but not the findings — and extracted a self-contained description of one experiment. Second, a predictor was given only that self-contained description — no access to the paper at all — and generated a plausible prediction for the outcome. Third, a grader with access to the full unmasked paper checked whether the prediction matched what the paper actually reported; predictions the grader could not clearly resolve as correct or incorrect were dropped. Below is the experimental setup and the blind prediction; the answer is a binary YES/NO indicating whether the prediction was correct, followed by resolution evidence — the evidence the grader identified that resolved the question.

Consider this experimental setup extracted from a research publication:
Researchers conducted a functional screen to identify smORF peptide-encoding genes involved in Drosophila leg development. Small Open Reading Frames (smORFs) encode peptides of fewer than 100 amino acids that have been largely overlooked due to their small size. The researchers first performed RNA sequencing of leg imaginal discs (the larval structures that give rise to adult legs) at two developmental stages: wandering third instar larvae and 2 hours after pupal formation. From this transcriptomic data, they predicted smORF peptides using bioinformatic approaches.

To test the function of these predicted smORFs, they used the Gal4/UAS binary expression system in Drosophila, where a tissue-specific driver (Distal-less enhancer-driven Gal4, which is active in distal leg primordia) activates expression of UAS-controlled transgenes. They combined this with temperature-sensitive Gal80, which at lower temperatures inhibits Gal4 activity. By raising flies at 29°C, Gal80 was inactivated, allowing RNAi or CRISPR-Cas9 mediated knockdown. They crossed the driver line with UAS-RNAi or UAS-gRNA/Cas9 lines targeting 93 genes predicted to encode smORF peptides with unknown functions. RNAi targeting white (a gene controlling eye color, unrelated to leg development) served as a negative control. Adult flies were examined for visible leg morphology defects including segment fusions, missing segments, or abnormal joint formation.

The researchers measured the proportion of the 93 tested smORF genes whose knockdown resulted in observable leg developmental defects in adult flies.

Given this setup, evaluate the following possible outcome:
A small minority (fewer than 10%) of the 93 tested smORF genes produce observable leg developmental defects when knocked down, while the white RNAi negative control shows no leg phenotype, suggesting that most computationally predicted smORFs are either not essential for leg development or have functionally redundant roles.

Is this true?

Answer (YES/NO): NO